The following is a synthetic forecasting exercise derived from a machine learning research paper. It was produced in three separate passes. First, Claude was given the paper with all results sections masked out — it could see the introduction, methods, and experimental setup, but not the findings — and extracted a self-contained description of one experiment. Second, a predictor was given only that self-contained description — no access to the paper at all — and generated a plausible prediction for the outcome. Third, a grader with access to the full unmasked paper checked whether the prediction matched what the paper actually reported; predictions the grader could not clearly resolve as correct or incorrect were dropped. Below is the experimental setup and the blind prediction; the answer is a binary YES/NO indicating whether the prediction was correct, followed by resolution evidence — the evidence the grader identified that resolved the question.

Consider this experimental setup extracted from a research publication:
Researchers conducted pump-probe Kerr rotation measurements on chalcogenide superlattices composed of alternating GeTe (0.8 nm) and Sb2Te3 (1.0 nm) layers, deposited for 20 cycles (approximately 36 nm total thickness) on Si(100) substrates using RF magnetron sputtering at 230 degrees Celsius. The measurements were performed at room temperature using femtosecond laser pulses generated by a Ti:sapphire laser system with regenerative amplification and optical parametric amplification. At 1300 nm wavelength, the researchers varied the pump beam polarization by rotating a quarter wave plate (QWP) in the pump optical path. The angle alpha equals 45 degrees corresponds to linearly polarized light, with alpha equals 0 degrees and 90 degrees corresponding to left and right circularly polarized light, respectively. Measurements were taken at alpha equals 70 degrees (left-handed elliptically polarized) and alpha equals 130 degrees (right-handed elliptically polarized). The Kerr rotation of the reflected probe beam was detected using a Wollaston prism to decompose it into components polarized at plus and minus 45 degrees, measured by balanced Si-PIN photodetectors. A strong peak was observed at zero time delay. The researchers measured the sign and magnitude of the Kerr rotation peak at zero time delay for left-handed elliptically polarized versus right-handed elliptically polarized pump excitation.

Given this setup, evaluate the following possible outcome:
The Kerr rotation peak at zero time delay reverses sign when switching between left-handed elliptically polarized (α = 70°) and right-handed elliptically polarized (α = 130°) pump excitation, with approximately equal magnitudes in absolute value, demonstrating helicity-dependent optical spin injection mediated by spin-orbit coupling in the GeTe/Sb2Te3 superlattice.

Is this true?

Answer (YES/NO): NO